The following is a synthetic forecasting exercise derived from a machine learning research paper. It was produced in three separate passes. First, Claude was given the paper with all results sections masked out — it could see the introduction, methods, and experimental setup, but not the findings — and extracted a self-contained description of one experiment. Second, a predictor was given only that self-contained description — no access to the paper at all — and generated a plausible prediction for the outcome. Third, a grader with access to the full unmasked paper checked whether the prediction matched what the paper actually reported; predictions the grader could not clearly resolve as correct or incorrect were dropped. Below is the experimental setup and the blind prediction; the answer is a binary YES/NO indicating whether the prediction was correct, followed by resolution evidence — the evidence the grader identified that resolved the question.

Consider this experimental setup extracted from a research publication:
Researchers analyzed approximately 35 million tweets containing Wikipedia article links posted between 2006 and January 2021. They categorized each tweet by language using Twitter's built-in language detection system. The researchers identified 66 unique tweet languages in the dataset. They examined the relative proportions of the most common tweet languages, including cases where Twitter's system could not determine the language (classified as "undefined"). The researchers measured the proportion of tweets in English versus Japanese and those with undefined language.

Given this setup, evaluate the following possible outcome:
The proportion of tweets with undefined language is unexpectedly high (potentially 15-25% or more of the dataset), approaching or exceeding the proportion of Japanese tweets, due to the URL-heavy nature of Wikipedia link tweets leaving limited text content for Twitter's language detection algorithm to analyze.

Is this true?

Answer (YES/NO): NO